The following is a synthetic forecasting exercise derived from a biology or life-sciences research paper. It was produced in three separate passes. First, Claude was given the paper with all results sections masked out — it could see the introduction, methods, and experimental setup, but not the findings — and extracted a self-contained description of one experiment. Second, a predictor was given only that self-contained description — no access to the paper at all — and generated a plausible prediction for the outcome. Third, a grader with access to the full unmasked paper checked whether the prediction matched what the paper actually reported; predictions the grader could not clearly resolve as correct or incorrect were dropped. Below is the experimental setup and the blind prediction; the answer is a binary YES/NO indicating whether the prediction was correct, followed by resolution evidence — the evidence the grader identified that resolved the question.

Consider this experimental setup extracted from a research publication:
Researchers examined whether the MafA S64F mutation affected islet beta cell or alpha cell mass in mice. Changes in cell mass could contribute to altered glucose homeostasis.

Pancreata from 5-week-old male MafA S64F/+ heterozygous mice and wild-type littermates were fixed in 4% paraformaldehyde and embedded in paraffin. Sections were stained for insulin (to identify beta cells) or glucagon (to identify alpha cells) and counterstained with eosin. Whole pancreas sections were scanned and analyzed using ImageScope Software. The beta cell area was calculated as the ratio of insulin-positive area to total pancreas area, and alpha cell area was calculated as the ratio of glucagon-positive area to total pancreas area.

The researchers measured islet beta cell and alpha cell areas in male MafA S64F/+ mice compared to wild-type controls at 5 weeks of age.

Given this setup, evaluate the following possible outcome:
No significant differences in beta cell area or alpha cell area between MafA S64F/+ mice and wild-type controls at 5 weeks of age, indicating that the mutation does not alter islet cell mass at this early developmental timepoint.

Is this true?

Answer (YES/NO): NO